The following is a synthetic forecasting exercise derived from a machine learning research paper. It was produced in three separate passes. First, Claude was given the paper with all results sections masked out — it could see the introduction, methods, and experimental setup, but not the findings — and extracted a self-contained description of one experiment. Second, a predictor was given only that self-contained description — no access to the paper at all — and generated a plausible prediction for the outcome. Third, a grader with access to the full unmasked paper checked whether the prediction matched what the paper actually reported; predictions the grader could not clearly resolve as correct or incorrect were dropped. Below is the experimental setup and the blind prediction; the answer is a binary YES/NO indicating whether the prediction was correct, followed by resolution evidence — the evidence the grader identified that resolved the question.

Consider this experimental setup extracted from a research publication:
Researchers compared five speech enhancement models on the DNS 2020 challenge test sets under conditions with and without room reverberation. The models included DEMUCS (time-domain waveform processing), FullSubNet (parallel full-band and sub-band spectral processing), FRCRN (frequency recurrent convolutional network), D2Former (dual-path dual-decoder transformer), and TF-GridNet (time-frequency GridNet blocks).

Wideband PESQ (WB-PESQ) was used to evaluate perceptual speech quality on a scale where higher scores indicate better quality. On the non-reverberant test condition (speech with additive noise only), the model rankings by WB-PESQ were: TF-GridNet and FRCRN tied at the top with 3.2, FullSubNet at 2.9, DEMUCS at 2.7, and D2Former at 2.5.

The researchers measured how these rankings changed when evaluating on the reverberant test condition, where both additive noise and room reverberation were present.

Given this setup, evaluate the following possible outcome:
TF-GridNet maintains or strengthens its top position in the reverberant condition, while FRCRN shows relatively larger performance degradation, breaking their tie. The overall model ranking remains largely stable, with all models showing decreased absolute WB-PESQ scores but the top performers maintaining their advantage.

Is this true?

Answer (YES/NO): NO